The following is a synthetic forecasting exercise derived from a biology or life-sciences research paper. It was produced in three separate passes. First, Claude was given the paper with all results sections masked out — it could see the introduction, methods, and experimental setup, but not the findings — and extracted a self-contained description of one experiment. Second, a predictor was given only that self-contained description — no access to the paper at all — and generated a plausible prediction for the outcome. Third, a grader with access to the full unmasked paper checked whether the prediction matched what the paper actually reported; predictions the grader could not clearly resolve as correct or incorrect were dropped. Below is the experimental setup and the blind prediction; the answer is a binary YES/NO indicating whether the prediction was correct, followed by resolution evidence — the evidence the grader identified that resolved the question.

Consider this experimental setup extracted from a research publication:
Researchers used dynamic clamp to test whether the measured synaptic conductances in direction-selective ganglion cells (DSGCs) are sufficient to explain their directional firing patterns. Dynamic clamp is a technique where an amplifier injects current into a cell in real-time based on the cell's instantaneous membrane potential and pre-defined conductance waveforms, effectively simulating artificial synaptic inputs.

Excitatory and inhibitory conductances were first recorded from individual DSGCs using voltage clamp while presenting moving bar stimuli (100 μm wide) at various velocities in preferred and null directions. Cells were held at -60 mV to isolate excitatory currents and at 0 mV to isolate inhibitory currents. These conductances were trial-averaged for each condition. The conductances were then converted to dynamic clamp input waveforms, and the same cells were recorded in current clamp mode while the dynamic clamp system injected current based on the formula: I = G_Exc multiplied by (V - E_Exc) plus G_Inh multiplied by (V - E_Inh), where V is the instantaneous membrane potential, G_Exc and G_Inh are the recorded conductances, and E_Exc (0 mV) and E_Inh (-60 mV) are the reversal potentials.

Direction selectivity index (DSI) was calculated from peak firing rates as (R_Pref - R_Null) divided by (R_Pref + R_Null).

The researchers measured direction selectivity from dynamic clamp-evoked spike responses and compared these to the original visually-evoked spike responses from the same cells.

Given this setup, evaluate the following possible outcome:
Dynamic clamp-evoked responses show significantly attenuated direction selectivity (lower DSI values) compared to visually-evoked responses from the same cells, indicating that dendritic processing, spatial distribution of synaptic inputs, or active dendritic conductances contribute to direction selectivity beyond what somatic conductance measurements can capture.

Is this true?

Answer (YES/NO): NO